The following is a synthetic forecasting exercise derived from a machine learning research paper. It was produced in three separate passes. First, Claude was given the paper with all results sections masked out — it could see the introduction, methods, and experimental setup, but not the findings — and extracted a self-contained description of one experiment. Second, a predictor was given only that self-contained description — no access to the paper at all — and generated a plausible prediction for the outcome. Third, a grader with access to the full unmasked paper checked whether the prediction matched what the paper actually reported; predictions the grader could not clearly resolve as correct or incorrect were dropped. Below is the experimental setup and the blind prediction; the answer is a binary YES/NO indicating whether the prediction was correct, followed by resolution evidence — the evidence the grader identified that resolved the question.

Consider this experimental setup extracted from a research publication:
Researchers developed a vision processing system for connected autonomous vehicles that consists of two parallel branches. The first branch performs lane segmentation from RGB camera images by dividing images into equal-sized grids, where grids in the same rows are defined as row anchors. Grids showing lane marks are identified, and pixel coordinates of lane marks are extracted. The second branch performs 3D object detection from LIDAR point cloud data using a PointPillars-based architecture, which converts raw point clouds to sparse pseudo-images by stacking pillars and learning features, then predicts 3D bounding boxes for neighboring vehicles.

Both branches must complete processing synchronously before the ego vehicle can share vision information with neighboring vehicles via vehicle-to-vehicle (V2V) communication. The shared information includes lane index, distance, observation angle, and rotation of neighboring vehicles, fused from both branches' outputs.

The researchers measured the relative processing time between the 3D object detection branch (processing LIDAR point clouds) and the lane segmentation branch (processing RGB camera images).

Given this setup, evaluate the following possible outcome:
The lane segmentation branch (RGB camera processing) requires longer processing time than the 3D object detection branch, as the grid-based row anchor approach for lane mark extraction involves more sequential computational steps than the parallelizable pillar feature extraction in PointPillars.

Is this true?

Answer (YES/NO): NO